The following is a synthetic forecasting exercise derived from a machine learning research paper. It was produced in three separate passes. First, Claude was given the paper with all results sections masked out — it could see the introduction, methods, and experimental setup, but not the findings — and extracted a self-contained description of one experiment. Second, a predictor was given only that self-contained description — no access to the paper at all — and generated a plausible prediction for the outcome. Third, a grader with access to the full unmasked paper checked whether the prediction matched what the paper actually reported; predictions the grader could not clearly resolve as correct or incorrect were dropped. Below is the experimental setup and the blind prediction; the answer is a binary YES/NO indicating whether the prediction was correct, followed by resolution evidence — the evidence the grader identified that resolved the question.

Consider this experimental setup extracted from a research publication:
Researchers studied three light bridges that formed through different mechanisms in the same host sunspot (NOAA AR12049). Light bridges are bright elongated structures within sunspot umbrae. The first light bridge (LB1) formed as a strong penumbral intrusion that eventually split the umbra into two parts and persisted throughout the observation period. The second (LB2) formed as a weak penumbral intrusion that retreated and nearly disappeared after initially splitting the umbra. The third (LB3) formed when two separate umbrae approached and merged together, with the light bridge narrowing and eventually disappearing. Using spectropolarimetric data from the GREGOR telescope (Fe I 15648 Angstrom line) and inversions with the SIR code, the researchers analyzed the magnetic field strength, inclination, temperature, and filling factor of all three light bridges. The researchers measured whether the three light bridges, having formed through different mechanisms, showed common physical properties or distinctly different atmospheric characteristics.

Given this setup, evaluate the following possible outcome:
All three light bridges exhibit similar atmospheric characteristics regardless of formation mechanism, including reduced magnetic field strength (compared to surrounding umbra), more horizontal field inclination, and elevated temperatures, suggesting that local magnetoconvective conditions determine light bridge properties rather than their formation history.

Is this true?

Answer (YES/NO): YES